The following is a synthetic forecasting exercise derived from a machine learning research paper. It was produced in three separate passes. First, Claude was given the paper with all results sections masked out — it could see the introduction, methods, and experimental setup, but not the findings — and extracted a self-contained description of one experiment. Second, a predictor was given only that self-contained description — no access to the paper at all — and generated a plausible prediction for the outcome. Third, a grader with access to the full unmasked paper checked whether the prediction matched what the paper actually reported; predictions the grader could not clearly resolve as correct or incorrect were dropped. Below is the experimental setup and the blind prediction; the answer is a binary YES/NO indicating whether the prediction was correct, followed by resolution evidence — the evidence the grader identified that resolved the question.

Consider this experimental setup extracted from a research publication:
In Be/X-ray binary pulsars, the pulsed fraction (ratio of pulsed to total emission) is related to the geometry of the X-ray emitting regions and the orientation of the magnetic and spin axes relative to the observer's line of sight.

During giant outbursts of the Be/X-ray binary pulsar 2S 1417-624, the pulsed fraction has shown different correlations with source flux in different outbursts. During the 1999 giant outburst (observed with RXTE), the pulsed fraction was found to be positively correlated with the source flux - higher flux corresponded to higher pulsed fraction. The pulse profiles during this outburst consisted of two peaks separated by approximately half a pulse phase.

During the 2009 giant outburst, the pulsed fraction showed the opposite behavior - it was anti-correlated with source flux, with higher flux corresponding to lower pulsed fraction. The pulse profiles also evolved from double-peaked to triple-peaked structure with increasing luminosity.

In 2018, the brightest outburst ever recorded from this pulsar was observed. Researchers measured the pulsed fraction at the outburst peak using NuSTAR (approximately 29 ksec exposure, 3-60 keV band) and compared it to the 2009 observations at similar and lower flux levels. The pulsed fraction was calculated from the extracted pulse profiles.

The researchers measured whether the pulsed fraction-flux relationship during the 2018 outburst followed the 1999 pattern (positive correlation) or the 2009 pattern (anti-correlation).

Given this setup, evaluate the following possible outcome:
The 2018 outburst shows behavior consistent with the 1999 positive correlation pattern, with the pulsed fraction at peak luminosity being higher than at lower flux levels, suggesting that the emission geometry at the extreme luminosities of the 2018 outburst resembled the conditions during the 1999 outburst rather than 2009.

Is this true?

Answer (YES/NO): NO